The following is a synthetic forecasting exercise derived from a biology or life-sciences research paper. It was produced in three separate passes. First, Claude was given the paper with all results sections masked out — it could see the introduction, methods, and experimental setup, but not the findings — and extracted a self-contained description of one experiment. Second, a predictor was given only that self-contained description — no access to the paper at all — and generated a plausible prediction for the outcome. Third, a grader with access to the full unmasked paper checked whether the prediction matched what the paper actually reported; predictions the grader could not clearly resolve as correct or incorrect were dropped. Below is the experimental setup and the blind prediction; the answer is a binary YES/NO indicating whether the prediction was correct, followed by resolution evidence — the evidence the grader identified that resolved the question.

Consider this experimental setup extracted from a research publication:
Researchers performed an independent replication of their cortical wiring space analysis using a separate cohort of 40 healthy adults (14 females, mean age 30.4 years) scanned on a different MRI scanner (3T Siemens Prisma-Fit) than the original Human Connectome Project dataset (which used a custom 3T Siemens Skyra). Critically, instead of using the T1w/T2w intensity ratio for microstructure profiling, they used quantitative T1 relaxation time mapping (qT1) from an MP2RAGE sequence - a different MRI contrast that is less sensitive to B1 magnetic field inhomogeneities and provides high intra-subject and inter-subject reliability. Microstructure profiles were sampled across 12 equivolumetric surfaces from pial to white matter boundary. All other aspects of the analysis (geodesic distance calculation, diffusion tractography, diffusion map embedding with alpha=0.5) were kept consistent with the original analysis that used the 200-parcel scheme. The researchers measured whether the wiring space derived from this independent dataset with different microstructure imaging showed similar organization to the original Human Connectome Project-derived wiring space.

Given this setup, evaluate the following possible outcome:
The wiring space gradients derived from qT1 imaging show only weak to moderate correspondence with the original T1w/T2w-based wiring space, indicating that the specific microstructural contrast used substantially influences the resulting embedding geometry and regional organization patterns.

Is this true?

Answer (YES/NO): NO